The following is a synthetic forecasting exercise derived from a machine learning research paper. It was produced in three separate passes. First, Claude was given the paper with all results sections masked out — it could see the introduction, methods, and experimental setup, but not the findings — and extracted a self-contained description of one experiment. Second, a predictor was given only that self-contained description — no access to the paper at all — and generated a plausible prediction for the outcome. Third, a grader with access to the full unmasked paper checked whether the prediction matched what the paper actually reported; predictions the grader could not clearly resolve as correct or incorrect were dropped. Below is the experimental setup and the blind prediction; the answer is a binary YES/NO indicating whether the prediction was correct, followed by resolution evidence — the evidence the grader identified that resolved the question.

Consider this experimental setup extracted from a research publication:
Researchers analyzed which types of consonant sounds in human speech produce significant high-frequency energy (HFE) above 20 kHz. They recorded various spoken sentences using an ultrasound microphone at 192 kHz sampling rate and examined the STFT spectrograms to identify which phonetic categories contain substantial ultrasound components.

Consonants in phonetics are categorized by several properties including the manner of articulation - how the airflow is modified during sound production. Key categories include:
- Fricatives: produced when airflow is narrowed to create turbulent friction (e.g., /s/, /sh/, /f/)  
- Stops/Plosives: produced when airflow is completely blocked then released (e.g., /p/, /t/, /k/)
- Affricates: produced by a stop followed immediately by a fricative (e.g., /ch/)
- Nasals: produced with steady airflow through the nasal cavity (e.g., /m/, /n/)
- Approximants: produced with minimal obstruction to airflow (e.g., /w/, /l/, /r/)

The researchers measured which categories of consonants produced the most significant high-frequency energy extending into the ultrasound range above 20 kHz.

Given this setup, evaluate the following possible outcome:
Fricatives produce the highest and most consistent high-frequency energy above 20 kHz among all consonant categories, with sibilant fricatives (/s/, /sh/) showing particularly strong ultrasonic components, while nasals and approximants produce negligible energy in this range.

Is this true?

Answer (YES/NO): NO